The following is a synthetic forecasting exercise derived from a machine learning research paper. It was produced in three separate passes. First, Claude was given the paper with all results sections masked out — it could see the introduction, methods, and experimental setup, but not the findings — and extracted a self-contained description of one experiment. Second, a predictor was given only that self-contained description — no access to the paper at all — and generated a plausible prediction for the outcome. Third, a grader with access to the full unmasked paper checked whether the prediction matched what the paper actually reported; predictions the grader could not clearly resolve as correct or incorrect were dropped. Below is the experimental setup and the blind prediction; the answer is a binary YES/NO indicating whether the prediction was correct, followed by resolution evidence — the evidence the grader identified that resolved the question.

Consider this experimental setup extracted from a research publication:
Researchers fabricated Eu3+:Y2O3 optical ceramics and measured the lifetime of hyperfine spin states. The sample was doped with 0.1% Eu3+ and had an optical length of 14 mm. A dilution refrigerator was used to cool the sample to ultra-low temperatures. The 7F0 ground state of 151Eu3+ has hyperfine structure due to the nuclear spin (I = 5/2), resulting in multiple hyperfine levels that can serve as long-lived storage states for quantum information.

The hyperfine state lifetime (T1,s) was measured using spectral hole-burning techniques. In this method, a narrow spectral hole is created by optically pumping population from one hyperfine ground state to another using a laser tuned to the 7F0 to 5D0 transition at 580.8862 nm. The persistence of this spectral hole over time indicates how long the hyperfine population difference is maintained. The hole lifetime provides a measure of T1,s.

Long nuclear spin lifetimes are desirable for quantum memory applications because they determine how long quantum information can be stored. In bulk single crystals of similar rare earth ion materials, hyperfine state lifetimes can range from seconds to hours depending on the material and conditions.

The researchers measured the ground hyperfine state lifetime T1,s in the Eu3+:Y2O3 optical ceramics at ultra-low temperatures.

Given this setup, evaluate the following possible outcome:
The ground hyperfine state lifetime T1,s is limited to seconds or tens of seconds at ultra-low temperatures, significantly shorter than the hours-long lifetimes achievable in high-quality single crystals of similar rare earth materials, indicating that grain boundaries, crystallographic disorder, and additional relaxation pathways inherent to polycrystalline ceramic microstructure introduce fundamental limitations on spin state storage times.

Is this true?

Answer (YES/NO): NO